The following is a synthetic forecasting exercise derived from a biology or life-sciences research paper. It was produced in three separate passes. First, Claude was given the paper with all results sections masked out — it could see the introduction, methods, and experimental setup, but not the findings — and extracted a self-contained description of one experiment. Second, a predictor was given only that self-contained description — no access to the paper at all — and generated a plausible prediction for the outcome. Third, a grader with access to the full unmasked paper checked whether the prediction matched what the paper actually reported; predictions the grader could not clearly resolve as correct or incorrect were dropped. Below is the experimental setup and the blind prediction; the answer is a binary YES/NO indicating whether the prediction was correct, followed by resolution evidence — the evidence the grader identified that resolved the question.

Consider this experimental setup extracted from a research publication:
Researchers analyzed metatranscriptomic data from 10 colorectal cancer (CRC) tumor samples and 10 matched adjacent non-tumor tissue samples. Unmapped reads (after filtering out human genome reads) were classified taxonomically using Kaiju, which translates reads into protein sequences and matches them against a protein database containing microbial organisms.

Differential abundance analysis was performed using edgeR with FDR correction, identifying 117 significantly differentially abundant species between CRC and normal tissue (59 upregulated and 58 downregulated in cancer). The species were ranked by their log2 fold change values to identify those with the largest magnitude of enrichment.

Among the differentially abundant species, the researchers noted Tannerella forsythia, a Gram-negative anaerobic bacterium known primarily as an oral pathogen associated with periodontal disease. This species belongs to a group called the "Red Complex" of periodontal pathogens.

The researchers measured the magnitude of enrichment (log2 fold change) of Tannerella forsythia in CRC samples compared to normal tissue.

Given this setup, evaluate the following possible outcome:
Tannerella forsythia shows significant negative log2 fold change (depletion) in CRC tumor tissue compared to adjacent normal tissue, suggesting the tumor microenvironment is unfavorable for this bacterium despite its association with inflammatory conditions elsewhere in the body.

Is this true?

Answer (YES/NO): NO